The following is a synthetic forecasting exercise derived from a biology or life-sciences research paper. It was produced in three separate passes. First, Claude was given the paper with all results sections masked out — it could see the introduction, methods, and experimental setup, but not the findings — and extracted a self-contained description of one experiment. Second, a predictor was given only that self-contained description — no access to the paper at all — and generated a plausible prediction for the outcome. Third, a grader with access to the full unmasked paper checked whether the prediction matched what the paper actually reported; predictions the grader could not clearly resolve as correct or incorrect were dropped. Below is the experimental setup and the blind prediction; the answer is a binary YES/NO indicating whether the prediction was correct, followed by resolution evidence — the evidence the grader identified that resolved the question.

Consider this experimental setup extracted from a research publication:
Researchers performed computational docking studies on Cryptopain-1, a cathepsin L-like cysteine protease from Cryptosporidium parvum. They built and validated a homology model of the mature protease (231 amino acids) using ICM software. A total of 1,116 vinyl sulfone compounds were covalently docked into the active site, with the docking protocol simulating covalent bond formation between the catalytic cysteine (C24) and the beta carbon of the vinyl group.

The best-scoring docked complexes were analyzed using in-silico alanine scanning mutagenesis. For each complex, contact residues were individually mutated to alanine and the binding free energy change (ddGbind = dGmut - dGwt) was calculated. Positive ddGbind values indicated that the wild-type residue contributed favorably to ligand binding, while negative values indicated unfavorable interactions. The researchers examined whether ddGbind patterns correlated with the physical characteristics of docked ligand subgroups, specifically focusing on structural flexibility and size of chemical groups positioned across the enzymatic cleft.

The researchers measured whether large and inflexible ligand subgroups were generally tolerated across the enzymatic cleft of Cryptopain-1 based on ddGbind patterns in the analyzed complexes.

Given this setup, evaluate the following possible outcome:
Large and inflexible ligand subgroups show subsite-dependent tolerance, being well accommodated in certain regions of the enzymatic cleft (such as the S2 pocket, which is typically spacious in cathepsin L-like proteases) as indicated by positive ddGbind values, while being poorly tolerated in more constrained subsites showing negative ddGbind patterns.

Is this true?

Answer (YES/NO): NO